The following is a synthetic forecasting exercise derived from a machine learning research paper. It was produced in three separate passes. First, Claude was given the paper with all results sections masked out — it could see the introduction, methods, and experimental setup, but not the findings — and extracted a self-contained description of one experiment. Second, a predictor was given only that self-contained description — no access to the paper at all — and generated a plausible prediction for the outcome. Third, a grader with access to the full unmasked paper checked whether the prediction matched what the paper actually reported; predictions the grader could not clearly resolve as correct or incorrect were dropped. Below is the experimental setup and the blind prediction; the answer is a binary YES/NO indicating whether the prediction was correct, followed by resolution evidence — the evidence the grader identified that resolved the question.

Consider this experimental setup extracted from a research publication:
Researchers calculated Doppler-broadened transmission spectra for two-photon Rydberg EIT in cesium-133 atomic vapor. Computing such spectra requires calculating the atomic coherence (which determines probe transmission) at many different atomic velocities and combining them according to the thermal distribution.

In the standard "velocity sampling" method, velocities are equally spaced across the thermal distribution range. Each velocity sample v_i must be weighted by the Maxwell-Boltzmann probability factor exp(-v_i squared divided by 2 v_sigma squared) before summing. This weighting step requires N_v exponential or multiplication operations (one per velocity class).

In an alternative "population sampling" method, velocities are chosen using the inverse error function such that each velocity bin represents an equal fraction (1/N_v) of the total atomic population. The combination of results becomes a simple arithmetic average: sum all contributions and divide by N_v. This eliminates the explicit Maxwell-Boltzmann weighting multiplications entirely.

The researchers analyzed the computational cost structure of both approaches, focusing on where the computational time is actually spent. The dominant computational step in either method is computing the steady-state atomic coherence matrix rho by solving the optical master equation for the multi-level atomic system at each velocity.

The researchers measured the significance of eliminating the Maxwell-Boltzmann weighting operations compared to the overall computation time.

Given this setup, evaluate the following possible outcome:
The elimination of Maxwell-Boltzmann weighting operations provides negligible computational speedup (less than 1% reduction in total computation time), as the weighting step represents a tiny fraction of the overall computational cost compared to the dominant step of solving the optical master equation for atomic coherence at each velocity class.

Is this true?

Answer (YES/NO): YES